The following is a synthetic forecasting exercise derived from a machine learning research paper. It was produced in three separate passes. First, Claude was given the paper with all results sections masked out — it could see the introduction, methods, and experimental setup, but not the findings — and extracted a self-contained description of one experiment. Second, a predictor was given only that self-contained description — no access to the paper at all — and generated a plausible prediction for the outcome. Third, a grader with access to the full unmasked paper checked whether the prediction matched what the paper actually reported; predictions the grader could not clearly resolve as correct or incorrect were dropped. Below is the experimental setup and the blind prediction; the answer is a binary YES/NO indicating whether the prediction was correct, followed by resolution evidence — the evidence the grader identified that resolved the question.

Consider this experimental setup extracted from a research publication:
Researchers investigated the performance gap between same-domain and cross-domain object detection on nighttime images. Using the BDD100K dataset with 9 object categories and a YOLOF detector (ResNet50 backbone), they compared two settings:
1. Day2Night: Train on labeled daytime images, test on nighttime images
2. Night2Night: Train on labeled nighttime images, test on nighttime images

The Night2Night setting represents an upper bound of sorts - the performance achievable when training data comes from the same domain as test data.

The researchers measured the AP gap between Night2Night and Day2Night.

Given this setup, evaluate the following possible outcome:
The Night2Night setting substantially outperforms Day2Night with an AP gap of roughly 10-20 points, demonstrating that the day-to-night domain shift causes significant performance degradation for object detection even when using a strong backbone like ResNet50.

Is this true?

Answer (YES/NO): NO